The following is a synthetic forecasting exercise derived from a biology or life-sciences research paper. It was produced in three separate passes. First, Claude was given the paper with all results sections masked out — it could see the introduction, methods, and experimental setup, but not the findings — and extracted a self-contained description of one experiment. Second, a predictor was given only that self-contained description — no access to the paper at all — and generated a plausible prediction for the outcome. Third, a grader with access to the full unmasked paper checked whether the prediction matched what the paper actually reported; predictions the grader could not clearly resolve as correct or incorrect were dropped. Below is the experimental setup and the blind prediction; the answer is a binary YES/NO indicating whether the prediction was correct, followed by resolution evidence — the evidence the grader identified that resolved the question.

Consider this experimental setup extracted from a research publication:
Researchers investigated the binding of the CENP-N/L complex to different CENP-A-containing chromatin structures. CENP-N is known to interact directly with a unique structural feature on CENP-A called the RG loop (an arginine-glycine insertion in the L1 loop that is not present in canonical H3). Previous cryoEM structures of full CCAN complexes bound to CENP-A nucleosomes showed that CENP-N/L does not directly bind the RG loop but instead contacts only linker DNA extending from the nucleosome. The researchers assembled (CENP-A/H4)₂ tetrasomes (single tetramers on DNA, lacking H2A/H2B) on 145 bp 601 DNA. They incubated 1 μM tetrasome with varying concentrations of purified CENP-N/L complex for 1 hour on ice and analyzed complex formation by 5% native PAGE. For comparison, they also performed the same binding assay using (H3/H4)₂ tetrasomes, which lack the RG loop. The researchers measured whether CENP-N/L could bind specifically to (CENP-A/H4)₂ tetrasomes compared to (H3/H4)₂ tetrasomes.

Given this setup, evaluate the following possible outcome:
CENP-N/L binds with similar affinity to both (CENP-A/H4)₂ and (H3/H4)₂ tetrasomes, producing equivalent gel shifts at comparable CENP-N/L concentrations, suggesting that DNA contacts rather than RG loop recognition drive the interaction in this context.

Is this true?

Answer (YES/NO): NO